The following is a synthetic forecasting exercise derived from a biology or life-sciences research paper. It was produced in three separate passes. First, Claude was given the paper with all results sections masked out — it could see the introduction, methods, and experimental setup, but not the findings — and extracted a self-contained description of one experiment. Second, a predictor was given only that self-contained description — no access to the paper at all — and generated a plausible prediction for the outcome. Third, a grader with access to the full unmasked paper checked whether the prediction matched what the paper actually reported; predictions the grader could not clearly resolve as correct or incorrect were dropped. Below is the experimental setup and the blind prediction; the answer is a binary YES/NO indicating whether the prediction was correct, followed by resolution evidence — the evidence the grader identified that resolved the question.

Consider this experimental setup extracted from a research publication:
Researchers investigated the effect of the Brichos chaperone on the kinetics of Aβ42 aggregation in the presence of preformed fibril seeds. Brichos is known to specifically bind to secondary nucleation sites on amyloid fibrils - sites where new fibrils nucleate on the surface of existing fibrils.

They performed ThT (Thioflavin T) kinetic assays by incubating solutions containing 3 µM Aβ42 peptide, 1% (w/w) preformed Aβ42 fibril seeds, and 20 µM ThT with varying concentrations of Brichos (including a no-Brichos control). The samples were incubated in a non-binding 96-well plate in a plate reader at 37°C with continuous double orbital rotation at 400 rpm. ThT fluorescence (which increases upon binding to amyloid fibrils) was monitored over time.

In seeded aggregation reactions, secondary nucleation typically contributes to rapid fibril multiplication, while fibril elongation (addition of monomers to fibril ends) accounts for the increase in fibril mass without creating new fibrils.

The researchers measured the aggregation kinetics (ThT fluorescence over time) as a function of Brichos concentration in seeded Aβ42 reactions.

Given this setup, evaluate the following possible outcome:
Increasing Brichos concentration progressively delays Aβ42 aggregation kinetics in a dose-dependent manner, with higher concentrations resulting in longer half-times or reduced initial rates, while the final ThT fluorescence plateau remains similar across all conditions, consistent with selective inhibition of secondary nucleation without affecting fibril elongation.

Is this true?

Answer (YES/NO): YES